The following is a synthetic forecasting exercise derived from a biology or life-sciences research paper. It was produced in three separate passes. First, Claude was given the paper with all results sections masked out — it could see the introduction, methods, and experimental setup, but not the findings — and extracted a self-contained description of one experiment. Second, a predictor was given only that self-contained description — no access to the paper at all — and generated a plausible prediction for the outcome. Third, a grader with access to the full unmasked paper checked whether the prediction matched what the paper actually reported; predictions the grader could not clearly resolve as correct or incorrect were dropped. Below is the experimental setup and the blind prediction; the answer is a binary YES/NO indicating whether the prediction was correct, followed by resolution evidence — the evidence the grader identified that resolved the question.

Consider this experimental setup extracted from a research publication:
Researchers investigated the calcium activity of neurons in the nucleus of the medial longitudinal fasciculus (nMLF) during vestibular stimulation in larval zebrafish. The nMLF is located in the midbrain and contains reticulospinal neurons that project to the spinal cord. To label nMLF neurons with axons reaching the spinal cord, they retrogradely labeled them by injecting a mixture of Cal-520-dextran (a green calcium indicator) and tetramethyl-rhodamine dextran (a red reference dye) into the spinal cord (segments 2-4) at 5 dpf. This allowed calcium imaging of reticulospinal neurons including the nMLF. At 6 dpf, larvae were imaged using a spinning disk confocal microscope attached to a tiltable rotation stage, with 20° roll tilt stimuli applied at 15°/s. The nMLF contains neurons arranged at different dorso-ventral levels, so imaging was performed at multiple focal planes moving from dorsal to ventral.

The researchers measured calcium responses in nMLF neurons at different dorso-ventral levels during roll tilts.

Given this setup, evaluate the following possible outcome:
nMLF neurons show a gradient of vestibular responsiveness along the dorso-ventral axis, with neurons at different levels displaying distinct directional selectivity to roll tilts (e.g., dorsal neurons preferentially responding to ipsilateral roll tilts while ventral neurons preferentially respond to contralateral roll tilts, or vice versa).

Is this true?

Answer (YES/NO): NO